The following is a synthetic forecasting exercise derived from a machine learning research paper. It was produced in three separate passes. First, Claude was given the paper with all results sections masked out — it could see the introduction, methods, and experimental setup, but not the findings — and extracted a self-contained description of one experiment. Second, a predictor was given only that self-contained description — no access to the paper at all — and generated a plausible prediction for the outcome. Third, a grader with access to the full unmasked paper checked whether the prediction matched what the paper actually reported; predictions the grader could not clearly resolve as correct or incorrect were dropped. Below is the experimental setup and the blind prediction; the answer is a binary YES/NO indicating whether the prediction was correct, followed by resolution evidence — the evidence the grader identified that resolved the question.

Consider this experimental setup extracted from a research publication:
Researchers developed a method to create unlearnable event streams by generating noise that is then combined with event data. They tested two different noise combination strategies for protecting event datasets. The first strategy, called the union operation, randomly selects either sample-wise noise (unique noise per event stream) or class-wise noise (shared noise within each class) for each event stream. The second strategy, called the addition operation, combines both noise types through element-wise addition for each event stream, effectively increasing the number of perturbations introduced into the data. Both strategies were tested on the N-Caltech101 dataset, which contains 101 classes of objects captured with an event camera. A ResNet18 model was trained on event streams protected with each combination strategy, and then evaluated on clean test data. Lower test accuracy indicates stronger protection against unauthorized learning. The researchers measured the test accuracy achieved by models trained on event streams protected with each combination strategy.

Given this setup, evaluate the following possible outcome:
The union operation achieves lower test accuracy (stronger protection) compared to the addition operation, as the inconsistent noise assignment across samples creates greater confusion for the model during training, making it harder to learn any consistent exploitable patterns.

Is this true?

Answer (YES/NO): NO